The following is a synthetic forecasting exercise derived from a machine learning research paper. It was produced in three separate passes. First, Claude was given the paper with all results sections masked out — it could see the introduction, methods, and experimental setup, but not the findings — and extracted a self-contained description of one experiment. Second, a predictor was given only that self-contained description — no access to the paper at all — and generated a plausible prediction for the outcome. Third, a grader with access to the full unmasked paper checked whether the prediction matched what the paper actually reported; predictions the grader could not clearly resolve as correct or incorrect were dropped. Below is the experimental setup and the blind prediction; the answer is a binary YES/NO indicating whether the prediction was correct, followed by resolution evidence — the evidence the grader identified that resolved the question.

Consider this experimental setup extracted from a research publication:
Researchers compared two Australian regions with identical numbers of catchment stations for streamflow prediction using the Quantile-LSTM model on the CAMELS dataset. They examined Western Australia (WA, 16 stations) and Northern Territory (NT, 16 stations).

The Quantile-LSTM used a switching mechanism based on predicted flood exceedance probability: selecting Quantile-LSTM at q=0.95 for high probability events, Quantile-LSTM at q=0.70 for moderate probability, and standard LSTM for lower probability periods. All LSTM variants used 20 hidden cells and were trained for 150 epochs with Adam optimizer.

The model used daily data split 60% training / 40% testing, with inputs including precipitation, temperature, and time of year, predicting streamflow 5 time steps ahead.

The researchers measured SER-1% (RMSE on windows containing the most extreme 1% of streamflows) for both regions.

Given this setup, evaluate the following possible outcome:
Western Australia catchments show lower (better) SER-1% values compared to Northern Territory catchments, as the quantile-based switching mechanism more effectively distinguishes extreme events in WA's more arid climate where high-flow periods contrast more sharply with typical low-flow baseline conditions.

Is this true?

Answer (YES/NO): NO